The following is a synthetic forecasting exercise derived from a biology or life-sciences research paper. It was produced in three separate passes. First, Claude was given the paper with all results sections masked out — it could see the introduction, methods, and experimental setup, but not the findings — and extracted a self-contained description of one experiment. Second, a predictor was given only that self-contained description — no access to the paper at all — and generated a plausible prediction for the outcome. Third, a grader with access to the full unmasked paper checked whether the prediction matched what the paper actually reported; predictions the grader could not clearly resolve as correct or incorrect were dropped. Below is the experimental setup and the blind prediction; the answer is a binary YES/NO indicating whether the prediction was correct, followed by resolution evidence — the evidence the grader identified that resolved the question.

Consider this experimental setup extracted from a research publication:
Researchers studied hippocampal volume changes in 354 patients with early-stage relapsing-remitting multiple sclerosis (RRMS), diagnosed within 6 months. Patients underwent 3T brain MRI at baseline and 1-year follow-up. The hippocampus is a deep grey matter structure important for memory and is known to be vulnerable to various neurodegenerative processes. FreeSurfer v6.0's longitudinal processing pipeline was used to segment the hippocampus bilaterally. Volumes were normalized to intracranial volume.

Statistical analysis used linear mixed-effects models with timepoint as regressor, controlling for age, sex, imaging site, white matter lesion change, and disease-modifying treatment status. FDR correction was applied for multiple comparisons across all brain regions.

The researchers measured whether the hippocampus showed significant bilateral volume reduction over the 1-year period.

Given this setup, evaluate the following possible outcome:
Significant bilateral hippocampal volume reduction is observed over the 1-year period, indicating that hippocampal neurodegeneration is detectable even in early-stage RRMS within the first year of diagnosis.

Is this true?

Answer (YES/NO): YES